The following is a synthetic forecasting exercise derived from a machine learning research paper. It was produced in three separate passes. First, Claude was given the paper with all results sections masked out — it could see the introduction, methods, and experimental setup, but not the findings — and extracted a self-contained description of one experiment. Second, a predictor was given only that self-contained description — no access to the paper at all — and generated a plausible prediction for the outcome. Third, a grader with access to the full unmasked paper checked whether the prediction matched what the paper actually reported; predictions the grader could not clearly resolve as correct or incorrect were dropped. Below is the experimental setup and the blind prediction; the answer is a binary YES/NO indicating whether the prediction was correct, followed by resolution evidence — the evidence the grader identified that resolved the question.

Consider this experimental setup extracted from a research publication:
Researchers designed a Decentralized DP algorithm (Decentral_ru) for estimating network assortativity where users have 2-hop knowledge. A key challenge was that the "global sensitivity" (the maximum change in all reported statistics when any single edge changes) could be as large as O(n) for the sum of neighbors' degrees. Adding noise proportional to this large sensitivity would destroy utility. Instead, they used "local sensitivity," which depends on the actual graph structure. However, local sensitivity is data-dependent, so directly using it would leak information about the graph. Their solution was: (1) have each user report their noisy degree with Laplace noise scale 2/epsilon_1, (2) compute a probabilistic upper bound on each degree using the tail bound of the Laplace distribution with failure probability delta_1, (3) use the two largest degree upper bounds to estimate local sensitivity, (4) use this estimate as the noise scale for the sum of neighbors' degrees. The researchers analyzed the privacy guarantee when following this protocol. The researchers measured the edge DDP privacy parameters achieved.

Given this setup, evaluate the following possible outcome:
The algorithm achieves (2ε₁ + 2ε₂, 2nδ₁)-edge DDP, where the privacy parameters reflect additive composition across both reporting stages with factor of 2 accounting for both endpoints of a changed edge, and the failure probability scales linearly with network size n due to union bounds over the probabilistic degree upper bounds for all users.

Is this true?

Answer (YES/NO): NO